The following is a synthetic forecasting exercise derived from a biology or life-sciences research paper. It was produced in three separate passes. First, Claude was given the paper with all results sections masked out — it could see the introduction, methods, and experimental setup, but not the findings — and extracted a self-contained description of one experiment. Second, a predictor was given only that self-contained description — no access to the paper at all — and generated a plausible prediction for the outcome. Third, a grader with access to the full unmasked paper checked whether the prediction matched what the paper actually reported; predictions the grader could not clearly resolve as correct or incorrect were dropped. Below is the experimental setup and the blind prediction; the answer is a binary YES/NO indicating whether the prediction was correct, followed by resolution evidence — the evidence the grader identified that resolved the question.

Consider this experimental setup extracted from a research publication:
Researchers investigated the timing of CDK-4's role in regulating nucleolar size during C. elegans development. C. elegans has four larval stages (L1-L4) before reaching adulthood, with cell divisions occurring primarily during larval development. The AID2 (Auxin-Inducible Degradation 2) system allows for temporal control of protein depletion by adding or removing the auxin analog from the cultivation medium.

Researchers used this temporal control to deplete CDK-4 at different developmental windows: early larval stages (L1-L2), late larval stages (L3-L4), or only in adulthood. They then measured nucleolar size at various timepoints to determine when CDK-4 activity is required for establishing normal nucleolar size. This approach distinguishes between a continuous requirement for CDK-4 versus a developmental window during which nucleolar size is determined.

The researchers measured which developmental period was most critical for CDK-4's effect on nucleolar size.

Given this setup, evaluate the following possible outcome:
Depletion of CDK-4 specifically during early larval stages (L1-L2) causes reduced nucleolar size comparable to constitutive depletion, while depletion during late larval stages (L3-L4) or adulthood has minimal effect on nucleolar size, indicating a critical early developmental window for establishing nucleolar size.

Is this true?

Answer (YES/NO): NO